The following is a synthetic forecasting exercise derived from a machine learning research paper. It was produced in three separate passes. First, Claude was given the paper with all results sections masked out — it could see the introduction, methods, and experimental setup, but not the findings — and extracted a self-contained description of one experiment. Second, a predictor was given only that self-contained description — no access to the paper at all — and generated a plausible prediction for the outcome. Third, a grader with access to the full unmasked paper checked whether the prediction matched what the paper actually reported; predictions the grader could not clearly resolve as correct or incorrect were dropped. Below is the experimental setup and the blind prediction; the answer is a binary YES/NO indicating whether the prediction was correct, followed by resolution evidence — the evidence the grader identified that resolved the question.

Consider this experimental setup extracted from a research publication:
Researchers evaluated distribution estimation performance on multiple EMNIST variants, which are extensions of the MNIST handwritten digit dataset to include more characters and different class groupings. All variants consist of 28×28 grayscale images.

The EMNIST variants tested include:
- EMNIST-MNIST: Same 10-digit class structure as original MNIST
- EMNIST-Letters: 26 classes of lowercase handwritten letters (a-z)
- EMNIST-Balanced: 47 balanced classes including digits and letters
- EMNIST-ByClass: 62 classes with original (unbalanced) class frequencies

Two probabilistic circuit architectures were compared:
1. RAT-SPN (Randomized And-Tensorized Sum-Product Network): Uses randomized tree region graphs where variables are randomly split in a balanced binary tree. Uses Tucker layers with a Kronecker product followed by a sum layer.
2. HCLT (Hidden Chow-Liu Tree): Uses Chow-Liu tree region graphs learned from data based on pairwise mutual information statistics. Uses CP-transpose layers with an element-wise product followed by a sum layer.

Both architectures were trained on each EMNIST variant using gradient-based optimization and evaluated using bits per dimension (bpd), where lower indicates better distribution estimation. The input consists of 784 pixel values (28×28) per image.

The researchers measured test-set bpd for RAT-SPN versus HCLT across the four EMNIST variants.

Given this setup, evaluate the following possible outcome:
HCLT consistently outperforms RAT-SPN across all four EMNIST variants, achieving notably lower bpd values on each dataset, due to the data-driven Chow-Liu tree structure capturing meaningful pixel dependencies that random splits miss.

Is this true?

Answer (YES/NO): NO